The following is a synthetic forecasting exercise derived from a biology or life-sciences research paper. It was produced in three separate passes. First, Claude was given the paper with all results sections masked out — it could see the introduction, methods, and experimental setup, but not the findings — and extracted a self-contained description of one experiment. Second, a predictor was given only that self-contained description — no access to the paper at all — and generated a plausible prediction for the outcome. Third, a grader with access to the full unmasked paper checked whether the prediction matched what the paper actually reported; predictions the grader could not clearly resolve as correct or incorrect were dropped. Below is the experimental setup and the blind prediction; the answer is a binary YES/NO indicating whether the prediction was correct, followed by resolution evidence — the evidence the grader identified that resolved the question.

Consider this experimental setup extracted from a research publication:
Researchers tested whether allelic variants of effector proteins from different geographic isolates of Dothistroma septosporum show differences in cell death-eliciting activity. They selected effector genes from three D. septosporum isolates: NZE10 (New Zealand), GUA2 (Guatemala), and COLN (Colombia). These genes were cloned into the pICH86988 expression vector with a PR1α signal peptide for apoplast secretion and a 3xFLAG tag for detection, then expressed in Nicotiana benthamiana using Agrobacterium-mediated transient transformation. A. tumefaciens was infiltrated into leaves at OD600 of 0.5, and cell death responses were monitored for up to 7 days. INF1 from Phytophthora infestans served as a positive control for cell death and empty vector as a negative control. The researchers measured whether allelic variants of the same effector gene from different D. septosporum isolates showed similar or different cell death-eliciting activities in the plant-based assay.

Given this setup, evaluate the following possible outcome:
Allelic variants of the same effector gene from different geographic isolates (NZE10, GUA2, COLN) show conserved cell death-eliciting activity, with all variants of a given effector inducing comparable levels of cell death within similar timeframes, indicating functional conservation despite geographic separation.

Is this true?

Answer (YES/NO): YES